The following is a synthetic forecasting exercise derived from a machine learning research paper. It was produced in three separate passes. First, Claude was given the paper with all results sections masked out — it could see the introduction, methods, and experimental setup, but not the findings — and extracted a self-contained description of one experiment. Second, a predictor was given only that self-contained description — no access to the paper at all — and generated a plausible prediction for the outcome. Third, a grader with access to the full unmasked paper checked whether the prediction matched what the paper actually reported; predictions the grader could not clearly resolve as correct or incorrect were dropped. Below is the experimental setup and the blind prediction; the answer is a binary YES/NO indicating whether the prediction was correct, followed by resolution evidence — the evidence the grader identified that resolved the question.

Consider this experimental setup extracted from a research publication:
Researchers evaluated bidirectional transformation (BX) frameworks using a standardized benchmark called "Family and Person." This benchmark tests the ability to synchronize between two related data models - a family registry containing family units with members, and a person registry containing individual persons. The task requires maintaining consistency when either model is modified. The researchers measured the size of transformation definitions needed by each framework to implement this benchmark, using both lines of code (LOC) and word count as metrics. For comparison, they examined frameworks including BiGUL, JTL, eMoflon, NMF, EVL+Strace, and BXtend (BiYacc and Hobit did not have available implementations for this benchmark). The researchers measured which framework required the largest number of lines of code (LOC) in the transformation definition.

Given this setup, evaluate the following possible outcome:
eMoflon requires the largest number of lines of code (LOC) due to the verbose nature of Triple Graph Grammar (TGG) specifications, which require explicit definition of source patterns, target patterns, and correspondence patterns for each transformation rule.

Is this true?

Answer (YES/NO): NO